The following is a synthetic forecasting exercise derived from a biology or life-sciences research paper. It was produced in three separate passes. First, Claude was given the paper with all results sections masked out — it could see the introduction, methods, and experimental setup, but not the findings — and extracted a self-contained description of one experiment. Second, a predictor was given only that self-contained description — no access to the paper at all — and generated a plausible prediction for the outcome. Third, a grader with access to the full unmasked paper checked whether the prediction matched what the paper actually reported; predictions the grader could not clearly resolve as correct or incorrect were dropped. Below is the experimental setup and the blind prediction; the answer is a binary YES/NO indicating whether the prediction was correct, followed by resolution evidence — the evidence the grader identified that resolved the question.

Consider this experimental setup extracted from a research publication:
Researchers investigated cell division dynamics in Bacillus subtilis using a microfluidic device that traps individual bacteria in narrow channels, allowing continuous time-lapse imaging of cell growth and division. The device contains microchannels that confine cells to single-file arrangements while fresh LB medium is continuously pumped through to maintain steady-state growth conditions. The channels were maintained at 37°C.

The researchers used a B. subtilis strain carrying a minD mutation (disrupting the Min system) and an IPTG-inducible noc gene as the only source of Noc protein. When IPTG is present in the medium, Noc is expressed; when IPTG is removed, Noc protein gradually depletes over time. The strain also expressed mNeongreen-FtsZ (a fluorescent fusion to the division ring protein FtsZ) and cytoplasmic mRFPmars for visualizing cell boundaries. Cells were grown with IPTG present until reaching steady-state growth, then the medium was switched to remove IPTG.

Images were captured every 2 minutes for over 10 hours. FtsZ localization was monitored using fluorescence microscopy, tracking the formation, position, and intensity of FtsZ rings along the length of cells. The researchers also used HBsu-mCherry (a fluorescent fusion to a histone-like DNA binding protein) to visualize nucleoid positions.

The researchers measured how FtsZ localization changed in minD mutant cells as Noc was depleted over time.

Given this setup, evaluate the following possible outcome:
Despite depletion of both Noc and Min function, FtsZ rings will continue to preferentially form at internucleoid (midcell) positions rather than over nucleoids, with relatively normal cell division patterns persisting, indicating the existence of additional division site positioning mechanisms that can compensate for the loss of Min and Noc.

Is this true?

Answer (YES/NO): NO